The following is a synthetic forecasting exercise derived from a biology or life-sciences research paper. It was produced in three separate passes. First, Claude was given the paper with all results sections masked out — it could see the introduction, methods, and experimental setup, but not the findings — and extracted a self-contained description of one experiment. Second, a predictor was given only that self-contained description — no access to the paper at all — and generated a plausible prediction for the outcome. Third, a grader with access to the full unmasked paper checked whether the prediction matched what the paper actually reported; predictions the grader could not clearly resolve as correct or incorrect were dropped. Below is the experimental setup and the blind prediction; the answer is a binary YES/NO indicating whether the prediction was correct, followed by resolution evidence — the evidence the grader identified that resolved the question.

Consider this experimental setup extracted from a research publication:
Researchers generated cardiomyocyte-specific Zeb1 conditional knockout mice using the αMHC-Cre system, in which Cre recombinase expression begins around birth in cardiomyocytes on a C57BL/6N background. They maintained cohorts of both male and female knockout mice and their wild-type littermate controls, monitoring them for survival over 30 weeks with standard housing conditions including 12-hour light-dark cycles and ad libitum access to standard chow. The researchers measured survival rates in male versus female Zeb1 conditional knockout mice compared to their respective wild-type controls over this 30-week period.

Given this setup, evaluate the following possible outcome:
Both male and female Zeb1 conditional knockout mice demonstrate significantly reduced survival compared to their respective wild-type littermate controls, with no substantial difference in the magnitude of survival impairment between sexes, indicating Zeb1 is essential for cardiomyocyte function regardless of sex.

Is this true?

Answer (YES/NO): NO